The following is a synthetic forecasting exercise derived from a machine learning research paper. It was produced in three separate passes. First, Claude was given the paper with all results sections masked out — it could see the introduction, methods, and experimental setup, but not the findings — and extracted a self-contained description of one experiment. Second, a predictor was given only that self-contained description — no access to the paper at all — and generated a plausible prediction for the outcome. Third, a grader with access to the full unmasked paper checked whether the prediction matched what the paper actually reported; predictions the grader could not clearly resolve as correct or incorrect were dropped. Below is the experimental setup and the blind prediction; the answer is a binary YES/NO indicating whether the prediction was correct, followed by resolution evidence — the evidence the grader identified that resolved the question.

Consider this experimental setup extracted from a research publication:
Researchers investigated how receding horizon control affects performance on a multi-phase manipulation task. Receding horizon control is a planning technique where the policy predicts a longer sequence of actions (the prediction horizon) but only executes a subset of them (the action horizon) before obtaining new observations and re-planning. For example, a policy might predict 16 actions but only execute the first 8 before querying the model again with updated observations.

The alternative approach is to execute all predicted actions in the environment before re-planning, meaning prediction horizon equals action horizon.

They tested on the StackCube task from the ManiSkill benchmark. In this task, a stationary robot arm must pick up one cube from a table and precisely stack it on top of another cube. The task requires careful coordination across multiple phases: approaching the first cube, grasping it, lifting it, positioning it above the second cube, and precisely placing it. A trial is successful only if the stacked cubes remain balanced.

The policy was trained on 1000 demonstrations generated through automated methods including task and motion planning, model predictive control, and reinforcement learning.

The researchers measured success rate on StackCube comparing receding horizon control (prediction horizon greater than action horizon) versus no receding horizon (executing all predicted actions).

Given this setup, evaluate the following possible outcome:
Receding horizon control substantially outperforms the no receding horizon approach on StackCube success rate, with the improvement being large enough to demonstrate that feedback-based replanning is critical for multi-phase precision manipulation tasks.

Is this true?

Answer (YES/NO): YES